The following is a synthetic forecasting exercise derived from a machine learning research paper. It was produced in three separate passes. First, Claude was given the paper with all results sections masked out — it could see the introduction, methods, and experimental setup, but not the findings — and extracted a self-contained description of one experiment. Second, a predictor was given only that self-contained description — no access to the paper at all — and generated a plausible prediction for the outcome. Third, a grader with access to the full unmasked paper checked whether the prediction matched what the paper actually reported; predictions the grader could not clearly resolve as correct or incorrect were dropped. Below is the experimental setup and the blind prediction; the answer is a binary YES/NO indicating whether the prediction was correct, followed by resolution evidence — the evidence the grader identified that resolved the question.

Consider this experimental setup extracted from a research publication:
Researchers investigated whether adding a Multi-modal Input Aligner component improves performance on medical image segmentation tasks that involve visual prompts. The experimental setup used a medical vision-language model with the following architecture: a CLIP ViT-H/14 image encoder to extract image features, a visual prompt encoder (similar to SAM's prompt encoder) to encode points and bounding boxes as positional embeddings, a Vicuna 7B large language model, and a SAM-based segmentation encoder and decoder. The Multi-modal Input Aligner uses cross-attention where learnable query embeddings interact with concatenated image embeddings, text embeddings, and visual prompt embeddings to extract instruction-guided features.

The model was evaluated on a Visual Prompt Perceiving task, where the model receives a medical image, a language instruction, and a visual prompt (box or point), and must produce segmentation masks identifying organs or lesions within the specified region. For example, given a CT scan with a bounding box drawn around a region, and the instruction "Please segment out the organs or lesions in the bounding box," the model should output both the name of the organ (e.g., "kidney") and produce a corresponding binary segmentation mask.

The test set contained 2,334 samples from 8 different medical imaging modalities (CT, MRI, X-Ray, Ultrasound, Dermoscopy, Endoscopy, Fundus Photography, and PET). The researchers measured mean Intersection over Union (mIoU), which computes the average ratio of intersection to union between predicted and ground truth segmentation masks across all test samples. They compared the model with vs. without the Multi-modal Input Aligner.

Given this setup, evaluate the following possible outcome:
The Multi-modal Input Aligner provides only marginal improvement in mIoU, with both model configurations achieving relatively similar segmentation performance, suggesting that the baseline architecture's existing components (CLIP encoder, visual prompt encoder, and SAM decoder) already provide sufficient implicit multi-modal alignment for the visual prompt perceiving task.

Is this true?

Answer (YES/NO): NO